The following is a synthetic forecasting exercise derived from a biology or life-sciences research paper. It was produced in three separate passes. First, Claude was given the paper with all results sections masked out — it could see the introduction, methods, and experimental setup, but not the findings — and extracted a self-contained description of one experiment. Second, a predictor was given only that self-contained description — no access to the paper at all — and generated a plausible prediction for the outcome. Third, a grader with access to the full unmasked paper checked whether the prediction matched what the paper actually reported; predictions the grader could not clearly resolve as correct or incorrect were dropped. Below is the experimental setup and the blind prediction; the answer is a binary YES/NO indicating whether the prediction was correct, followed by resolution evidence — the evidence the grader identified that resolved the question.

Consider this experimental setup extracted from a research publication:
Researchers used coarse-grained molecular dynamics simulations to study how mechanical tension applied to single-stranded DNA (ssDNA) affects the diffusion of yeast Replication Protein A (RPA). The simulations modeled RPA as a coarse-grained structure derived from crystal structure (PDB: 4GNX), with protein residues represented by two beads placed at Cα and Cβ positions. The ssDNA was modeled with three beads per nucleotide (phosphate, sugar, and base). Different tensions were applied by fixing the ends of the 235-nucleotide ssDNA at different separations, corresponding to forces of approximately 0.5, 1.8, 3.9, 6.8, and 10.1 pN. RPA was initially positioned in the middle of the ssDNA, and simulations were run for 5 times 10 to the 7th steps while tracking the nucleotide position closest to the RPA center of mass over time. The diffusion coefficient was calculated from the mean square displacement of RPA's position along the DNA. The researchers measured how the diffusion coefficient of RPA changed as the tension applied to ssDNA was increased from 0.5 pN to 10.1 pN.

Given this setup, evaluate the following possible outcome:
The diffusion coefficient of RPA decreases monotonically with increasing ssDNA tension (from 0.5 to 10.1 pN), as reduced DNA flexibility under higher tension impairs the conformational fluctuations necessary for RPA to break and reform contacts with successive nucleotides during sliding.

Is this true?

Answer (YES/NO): NO